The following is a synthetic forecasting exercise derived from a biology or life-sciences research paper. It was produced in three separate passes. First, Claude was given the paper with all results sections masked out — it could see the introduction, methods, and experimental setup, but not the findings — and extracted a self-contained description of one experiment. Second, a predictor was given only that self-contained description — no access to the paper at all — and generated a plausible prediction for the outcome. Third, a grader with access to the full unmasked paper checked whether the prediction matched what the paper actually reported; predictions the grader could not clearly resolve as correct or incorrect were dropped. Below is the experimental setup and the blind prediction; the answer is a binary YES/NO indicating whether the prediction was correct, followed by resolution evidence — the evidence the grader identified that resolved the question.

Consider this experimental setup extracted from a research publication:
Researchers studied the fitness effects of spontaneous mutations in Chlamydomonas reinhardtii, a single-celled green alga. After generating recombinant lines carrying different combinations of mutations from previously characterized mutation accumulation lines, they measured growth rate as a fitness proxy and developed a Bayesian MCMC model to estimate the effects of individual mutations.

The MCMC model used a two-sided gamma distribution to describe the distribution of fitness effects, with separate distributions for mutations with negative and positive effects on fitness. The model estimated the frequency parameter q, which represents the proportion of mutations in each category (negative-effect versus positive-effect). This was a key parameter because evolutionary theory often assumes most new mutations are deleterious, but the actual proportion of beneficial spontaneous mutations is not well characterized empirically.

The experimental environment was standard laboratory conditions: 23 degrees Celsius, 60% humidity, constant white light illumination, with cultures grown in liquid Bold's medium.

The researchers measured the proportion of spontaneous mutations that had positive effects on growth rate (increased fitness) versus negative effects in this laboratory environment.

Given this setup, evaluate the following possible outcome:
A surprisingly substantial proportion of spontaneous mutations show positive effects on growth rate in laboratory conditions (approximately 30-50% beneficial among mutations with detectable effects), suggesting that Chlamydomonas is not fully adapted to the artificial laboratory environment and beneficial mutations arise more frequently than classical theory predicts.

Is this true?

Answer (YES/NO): NO